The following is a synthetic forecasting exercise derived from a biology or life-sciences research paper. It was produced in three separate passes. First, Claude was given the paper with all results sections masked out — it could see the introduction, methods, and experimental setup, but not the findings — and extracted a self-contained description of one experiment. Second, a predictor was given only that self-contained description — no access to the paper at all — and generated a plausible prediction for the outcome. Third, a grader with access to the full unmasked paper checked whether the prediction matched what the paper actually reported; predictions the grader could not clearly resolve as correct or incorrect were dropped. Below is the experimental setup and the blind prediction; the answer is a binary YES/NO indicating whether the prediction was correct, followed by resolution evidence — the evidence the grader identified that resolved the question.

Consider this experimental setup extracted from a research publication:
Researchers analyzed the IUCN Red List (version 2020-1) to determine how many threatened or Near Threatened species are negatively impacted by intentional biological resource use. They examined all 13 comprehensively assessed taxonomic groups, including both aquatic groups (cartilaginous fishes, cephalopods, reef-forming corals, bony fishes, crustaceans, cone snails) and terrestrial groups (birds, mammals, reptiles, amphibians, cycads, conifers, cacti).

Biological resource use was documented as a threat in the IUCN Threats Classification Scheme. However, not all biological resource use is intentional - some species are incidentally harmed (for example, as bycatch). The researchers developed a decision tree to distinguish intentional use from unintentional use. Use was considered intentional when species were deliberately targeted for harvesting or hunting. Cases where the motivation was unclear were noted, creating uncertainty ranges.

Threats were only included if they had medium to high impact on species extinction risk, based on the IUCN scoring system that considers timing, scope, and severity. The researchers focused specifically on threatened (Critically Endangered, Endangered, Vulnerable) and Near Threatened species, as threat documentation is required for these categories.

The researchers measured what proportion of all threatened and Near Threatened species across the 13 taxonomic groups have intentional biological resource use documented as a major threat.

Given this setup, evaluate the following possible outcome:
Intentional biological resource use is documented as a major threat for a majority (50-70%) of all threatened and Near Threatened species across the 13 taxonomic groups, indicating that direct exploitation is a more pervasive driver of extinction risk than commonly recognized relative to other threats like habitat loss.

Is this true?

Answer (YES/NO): NO